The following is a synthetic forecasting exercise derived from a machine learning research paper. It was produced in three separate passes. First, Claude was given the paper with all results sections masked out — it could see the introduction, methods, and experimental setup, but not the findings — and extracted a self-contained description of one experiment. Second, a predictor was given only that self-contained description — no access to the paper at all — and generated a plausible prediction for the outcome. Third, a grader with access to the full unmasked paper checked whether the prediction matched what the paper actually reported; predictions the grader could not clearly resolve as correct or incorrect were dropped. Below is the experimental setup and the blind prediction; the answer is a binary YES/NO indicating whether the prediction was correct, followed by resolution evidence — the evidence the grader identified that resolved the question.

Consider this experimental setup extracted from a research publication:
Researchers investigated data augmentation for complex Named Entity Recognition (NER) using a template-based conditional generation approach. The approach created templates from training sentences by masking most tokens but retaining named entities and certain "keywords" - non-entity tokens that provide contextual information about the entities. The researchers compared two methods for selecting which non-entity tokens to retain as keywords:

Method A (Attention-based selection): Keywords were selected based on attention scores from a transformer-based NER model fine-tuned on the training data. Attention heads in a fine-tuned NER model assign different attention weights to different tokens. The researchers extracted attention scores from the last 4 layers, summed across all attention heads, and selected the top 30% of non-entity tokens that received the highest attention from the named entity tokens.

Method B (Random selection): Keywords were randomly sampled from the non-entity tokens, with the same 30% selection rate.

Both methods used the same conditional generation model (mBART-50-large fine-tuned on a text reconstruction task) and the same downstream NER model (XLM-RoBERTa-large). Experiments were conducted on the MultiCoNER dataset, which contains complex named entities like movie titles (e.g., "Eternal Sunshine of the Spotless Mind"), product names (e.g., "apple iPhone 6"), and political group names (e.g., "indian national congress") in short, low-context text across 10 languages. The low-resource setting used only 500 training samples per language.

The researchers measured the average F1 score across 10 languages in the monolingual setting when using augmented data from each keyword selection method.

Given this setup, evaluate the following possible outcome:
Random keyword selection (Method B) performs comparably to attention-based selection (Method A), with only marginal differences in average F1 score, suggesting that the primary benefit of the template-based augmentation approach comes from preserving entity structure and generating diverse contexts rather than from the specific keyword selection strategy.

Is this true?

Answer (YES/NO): NO